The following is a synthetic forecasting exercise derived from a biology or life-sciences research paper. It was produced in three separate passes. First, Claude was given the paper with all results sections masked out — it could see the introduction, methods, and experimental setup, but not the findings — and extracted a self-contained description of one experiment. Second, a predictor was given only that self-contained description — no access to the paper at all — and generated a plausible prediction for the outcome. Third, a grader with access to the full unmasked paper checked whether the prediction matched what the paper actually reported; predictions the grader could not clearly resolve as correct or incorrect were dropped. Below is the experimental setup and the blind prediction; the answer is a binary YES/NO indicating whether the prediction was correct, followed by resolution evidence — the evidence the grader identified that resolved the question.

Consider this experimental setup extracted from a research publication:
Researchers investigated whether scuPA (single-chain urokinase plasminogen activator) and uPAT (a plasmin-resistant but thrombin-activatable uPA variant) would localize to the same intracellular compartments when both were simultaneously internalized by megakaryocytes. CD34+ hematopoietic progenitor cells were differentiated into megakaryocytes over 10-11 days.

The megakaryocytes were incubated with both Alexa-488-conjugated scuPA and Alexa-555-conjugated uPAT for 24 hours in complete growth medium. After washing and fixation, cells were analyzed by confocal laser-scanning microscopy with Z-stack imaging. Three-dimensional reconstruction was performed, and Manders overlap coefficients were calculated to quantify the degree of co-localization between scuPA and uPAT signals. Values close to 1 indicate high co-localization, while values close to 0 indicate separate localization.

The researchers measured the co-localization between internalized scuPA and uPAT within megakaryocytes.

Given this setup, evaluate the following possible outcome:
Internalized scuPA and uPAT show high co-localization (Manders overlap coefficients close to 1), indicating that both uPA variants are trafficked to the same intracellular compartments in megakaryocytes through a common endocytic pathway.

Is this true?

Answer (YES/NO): YES